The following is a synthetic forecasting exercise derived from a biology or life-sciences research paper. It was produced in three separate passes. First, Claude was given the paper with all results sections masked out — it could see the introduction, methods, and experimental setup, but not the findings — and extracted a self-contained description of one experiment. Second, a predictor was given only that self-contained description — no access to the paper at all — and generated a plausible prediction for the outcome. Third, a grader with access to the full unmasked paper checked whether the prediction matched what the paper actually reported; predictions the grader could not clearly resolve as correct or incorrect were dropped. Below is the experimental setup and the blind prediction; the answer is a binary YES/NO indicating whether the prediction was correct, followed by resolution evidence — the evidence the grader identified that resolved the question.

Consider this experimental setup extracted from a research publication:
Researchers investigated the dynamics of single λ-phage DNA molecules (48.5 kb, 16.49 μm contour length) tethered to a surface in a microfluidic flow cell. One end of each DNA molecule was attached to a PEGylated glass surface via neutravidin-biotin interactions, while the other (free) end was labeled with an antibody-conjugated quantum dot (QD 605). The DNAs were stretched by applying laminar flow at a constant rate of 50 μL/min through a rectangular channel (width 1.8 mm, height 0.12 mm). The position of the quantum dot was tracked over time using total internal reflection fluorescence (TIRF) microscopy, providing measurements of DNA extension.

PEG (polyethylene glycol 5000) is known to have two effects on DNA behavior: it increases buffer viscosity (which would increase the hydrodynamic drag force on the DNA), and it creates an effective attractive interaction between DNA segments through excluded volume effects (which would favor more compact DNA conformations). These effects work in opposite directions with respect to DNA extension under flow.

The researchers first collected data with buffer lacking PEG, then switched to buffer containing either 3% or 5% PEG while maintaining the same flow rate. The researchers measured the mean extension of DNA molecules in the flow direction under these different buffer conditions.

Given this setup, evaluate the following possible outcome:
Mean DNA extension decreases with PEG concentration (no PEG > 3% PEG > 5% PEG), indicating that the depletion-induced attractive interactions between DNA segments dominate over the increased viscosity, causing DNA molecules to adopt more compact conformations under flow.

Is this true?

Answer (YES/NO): NO